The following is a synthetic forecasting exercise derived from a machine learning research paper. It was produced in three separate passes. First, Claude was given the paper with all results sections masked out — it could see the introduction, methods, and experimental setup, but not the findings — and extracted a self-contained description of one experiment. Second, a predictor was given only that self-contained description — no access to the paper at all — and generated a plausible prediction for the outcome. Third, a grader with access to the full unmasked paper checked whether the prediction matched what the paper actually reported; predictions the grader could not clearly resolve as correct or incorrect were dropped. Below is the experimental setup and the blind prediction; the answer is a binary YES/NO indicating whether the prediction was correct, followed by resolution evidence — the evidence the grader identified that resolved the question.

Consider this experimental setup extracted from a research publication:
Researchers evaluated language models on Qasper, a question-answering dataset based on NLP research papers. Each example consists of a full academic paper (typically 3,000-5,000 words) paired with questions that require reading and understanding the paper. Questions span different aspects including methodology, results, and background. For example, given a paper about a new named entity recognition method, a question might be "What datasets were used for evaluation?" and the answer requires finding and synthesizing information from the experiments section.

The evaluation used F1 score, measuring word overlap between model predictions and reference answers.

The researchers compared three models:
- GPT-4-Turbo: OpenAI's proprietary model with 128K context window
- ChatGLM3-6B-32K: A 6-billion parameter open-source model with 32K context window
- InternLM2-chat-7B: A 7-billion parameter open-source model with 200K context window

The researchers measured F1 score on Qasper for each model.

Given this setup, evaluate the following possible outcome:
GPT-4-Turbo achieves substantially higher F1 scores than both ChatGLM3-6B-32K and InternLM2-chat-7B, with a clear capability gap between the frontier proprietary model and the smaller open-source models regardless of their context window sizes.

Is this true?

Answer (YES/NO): YES